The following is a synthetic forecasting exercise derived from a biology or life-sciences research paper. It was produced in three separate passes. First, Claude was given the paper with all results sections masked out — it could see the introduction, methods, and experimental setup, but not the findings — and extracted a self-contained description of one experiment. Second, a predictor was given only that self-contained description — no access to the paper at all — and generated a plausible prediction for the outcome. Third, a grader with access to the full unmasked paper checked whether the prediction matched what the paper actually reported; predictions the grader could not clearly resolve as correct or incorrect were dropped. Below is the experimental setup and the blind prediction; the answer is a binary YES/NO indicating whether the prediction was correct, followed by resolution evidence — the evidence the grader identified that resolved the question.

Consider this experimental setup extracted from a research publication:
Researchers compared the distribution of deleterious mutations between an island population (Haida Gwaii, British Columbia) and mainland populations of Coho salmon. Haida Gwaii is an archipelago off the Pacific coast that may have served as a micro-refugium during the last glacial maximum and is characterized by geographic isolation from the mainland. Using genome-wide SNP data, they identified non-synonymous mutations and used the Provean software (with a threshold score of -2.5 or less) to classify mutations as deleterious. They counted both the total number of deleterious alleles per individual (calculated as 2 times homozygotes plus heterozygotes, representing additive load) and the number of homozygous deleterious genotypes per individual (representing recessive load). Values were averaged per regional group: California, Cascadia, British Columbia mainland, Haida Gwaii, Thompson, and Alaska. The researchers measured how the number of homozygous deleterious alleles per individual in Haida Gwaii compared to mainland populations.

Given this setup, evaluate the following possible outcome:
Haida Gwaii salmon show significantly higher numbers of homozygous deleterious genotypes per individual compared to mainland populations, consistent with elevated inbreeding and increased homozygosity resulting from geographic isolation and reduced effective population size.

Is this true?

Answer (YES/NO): YES